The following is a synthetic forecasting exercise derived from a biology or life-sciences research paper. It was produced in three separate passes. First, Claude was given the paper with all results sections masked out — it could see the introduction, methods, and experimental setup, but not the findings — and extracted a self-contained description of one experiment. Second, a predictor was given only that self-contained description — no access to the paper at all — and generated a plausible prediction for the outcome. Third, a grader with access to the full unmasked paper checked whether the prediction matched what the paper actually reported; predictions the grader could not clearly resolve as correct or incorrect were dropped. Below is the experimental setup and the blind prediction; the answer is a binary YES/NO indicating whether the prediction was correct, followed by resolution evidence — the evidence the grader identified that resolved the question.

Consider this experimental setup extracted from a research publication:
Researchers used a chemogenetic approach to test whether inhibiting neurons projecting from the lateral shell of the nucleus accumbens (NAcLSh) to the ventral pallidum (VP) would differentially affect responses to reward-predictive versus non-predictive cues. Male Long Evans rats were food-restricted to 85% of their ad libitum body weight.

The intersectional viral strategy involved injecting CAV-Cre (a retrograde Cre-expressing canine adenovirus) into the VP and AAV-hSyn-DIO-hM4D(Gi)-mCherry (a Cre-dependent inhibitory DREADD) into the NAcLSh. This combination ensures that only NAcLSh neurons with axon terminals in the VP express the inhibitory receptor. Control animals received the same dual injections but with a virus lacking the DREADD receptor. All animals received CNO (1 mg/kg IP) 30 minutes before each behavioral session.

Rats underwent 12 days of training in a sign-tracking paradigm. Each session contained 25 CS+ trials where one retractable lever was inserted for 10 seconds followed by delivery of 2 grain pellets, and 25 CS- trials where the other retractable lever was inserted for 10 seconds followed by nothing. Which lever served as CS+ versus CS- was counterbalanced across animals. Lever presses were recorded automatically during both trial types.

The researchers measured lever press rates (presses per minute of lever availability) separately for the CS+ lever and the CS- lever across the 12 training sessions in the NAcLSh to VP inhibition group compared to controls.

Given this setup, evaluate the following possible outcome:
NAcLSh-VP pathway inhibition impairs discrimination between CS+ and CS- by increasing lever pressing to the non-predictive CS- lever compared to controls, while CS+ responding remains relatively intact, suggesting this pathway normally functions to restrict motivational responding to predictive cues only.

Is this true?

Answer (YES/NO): NO